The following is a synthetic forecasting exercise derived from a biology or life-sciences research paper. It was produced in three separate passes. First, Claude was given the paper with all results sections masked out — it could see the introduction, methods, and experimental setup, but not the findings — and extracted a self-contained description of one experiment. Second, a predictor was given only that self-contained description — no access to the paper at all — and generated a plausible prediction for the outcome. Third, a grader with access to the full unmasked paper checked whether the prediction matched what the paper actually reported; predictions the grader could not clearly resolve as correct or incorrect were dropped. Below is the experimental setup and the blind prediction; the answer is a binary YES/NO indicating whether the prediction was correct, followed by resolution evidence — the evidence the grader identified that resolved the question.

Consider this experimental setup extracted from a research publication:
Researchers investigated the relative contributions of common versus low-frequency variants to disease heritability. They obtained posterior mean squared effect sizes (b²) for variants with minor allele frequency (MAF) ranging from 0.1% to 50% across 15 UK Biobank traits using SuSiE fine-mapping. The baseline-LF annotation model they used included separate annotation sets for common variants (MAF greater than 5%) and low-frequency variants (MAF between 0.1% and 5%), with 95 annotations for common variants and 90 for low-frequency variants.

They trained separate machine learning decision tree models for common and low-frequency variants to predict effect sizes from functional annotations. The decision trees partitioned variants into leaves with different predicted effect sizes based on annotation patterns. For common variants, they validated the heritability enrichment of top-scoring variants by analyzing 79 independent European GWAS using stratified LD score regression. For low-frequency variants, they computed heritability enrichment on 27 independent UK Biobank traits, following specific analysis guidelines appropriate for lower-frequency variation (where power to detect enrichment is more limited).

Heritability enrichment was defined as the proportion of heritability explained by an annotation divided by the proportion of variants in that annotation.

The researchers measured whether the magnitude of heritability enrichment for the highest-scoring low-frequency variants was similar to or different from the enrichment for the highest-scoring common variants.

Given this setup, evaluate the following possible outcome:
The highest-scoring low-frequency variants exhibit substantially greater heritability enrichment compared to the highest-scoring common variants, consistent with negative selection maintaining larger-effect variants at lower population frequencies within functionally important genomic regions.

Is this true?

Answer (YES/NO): YES